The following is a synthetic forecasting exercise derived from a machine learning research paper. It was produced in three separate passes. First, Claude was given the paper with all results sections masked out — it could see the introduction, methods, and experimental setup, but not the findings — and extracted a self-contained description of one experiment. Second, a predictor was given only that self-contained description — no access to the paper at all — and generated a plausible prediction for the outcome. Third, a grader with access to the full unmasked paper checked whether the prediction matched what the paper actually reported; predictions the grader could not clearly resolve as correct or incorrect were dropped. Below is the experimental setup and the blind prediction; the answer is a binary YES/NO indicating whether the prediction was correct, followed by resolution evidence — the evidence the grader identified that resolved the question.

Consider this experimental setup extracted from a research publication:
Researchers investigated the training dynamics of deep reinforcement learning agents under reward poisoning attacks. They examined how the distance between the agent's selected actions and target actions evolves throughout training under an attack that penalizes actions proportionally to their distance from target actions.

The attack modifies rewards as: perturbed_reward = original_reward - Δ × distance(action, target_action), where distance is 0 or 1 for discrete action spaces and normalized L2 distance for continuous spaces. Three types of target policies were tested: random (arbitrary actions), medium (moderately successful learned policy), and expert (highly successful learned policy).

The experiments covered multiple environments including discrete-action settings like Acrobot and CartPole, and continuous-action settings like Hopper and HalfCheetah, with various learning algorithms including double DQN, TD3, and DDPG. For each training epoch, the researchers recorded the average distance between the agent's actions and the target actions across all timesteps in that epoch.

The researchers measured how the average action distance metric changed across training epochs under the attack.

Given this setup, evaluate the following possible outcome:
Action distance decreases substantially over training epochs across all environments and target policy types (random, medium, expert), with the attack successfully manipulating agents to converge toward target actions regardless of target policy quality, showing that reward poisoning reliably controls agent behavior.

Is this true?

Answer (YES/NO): YES